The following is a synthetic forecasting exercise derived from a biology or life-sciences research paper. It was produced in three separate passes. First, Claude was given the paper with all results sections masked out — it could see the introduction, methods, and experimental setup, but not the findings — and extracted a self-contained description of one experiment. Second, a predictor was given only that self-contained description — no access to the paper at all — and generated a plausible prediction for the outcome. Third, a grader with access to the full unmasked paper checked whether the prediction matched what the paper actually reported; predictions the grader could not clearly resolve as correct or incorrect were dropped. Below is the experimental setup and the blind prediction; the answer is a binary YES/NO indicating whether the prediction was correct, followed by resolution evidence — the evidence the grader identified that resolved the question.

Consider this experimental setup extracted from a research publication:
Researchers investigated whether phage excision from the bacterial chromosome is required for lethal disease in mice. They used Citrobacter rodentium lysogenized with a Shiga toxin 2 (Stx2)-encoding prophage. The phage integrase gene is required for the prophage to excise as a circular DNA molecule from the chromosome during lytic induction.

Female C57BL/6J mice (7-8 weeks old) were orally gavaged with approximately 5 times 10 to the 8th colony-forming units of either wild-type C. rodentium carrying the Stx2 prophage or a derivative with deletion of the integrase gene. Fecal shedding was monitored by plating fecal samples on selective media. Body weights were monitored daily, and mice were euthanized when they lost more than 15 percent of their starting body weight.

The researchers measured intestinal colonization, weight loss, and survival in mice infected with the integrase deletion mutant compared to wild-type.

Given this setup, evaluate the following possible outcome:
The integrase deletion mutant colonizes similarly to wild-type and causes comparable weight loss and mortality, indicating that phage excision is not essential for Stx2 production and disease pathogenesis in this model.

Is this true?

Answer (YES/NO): YES